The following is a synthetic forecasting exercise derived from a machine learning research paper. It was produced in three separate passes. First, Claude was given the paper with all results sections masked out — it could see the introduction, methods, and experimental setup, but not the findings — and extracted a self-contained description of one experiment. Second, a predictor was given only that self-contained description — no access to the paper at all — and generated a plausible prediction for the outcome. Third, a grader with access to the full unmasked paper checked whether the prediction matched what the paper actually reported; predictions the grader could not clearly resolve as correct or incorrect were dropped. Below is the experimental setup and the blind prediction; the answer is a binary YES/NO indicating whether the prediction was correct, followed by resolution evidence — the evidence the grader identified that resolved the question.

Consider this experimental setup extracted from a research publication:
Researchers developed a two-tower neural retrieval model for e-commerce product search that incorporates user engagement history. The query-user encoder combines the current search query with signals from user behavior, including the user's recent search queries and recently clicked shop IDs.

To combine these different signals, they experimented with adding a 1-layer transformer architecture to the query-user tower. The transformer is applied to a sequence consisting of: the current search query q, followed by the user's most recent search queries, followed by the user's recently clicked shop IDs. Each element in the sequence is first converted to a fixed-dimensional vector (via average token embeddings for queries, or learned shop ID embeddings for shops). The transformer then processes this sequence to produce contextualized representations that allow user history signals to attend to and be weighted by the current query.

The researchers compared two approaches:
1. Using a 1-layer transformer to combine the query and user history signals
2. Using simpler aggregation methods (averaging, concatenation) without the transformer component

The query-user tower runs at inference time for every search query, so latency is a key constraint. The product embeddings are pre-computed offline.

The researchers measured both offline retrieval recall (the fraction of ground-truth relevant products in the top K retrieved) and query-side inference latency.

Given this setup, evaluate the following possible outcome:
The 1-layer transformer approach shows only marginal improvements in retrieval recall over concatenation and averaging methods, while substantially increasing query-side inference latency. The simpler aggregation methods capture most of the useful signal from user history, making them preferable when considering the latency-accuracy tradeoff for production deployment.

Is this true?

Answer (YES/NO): NO